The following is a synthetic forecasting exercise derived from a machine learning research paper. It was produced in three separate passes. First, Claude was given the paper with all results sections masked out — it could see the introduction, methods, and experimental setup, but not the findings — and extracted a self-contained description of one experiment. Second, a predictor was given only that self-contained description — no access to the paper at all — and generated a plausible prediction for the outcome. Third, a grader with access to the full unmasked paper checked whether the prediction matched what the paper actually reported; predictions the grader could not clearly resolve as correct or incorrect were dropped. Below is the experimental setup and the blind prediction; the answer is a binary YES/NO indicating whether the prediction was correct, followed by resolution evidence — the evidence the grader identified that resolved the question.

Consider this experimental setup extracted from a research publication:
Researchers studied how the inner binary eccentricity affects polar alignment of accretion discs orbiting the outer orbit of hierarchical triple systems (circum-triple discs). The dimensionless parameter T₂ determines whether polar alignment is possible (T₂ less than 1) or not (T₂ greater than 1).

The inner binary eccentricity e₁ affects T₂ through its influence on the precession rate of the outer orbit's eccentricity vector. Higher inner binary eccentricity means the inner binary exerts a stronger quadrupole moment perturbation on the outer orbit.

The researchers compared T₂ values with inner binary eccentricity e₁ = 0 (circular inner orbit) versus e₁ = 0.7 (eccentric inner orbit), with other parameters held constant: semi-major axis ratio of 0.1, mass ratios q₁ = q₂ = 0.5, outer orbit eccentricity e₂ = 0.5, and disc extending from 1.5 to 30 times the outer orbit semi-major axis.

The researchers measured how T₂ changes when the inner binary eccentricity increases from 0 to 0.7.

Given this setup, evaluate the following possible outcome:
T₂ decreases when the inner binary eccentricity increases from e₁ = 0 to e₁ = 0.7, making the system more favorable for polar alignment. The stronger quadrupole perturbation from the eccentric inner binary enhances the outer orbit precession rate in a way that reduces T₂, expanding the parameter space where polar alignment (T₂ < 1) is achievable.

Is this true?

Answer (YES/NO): NO